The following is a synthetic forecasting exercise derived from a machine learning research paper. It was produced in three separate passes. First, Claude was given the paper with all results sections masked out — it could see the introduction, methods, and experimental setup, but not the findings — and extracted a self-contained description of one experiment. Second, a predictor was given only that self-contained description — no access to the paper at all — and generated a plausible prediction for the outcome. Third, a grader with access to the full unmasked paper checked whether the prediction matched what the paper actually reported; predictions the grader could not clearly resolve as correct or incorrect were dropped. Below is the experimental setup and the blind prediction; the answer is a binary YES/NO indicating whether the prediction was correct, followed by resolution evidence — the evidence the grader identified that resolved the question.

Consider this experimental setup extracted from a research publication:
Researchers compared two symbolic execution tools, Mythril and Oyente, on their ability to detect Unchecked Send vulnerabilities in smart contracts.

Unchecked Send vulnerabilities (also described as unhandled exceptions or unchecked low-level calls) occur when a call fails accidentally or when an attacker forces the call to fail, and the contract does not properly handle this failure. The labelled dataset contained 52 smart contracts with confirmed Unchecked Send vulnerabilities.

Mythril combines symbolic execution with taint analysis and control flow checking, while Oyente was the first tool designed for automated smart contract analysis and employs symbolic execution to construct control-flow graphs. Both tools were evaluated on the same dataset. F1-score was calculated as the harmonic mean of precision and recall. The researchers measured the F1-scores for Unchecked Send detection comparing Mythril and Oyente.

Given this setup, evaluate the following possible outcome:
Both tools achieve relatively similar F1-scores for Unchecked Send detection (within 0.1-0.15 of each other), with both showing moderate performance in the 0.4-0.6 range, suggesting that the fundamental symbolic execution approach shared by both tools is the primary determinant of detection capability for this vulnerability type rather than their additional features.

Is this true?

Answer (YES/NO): NO